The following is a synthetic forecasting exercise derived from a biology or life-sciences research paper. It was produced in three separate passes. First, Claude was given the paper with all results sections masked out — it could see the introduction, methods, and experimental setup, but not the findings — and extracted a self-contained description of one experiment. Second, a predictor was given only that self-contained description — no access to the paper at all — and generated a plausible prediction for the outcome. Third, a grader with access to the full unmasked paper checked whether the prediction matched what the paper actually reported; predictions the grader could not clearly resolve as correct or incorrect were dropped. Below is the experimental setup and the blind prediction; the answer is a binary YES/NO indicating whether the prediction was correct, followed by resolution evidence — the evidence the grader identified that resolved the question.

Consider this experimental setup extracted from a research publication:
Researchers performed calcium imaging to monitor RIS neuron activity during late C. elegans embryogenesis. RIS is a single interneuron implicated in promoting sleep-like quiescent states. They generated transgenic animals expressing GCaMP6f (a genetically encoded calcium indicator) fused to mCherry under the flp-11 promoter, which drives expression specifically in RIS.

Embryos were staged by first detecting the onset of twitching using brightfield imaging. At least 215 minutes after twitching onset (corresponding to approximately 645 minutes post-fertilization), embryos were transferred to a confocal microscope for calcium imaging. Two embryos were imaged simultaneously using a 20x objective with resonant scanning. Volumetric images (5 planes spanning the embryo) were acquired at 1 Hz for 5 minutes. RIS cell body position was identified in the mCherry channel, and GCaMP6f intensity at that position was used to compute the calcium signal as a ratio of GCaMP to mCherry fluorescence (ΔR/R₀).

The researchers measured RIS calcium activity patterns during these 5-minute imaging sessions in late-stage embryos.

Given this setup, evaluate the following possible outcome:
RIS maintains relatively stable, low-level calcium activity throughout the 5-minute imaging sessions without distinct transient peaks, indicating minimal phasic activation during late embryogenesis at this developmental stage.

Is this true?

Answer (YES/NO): NO